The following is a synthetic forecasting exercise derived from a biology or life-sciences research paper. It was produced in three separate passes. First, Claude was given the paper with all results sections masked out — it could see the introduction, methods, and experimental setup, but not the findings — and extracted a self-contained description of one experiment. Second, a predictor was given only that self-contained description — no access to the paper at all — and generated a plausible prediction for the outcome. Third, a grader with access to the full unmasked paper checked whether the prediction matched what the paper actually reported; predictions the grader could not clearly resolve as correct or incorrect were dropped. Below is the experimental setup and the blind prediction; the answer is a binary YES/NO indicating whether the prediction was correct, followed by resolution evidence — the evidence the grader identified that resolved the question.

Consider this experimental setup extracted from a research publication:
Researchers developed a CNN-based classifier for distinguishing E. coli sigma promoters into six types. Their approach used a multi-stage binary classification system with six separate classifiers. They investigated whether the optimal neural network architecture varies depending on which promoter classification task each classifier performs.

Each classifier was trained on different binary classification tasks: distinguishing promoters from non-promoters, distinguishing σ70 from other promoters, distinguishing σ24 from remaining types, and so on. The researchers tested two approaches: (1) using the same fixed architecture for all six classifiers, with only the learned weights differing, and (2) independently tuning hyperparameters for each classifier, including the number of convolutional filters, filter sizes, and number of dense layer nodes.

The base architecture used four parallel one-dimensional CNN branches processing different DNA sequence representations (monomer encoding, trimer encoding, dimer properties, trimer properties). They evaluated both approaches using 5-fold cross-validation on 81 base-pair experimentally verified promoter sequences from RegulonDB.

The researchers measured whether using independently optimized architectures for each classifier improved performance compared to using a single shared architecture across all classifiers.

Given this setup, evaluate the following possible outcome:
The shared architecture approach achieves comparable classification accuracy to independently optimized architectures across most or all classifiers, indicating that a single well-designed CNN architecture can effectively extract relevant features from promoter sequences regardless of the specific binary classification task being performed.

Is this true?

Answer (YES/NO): YES